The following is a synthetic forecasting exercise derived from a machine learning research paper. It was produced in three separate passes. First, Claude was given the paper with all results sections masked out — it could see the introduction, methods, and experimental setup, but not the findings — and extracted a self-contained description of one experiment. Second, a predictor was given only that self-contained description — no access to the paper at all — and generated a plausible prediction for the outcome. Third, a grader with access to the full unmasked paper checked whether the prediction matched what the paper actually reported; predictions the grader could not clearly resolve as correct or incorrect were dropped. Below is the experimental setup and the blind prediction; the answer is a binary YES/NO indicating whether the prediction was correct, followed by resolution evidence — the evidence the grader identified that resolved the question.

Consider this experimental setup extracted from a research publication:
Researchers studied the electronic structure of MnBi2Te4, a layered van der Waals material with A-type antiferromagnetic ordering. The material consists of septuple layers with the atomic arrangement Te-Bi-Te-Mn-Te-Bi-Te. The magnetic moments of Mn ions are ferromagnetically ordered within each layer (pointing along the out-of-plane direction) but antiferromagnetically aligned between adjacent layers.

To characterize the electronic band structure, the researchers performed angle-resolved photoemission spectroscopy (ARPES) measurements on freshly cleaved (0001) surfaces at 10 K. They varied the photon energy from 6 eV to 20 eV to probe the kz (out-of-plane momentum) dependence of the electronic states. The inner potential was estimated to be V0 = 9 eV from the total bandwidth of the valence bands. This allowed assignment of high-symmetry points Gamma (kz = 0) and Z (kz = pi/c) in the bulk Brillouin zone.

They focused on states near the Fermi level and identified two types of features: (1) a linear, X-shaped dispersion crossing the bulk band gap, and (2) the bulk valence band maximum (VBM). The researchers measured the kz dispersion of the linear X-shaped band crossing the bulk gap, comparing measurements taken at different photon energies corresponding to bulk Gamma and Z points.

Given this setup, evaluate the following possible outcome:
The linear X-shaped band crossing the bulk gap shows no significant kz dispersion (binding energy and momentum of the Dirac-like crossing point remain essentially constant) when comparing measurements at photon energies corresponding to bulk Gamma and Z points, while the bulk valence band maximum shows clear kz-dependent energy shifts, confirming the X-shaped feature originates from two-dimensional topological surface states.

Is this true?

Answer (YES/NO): YES